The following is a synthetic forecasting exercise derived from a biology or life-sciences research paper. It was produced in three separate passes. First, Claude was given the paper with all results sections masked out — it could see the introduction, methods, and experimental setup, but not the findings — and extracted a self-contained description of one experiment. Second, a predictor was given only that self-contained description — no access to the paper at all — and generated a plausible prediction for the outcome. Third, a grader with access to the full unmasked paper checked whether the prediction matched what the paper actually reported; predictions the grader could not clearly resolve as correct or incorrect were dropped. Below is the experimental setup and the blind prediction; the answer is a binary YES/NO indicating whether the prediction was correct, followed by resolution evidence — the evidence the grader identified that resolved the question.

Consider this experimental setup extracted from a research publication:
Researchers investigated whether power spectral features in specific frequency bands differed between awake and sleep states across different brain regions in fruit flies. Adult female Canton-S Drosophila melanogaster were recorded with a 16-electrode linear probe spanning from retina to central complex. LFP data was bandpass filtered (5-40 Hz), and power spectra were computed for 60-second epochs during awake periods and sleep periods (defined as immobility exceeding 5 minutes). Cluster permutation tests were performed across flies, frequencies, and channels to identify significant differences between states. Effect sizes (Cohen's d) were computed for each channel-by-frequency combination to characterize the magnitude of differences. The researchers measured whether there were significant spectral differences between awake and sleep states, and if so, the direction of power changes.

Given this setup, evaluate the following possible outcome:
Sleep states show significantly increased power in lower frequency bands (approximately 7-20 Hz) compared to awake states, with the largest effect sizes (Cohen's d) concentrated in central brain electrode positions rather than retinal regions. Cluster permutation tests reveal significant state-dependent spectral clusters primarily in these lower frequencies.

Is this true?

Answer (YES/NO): NO